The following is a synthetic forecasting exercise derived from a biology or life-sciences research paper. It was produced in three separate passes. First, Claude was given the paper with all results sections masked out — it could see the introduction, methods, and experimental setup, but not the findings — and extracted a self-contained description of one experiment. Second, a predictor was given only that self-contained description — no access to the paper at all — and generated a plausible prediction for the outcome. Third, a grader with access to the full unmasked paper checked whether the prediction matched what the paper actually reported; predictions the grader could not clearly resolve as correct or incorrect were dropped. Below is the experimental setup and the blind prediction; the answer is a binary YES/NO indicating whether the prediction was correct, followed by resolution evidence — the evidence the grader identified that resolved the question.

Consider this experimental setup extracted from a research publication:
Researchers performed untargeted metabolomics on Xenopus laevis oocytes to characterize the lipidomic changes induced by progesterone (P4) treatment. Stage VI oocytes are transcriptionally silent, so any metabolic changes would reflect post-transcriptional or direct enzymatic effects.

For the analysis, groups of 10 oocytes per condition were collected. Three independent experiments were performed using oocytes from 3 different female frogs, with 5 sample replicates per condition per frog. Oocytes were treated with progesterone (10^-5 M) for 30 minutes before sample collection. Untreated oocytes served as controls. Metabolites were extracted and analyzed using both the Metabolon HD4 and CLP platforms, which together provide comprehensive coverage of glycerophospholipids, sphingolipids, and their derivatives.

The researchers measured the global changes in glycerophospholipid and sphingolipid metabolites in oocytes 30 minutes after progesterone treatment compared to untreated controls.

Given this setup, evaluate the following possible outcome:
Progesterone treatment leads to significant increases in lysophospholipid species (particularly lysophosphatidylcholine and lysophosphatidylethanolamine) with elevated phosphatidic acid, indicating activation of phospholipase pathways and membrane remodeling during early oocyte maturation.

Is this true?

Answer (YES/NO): NO